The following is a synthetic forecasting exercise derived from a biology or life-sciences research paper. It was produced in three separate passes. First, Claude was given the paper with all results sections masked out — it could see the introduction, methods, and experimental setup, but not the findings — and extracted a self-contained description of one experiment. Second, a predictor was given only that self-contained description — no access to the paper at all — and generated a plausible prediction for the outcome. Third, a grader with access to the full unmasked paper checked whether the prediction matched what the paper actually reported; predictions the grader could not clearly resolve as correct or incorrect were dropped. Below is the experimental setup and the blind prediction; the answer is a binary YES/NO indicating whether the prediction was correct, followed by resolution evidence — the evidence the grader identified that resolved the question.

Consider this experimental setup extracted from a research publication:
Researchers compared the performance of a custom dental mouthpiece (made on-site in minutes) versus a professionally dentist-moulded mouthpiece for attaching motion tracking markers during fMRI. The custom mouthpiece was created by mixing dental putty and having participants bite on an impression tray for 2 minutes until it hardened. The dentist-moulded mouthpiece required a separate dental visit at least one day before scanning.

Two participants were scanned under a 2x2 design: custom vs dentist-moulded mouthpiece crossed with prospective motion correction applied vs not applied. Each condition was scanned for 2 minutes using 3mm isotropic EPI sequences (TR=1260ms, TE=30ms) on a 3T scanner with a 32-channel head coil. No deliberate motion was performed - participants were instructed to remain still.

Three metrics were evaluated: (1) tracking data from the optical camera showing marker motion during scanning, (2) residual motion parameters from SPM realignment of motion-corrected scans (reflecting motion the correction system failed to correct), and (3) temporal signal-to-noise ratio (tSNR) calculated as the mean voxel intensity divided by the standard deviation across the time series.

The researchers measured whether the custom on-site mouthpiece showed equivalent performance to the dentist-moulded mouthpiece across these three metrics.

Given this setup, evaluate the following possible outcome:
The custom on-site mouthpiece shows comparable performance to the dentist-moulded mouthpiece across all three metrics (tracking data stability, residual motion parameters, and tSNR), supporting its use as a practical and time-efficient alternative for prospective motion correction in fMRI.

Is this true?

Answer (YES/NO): YES